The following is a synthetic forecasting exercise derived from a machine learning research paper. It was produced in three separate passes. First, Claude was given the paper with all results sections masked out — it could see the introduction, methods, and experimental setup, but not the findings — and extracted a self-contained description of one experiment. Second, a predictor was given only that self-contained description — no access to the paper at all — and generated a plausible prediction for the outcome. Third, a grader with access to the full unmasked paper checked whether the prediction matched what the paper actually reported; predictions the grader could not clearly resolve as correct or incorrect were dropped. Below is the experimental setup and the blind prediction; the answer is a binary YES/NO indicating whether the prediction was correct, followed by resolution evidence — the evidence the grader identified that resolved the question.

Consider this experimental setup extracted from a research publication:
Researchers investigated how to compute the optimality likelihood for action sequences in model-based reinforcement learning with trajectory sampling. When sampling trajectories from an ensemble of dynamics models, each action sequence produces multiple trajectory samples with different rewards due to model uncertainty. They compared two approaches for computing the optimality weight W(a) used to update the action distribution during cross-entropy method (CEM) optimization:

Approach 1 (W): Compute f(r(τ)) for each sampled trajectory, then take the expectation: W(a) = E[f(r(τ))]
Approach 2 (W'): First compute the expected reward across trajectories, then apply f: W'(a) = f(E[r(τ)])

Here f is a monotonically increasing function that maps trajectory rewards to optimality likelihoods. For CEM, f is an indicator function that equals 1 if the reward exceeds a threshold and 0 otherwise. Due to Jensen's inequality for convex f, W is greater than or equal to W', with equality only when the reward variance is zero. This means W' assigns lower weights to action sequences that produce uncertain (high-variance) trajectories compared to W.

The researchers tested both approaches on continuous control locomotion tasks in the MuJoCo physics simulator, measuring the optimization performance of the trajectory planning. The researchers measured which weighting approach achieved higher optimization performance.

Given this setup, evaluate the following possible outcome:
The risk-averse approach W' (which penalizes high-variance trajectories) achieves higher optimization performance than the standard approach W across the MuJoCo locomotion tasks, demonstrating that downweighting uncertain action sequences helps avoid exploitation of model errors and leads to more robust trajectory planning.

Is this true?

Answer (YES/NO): YES